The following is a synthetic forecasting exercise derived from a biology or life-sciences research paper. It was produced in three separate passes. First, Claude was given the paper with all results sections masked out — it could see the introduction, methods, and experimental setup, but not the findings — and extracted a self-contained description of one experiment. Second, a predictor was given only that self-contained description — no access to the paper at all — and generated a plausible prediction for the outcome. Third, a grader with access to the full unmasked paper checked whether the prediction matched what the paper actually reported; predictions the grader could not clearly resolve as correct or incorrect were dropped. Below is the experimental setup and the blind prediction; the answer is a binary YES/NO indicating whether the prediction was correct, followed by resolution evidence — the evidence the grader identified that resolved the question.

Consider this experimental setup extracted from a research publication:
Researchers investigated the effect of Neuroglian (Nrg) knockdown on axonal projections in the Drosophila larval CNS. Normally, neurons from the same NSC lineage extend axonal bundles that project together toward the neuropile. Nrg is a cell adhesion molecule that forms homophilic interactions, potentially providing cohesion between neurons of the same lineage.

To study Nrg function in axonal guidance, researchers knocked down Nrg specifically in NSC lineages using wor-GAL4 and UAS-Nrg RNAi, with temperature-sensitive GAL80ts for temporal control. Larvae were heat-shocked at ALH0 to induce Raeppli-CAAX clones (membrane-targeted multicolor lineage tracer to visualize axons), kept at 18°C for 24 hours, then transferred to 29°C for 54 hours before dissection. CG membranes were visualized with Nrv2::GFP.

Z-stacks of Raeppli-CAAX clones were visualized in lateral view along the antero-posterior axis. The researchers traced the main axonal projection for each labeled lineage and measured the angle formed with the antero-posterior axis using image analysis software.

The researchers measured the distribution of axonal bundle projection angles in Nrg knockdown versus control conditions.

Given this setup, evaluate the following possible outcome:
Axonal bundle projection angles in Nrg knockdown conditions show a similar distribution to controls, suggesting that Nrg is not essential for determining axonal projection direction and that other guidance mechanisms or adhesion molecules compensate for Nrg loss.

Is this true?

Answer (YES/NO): NO